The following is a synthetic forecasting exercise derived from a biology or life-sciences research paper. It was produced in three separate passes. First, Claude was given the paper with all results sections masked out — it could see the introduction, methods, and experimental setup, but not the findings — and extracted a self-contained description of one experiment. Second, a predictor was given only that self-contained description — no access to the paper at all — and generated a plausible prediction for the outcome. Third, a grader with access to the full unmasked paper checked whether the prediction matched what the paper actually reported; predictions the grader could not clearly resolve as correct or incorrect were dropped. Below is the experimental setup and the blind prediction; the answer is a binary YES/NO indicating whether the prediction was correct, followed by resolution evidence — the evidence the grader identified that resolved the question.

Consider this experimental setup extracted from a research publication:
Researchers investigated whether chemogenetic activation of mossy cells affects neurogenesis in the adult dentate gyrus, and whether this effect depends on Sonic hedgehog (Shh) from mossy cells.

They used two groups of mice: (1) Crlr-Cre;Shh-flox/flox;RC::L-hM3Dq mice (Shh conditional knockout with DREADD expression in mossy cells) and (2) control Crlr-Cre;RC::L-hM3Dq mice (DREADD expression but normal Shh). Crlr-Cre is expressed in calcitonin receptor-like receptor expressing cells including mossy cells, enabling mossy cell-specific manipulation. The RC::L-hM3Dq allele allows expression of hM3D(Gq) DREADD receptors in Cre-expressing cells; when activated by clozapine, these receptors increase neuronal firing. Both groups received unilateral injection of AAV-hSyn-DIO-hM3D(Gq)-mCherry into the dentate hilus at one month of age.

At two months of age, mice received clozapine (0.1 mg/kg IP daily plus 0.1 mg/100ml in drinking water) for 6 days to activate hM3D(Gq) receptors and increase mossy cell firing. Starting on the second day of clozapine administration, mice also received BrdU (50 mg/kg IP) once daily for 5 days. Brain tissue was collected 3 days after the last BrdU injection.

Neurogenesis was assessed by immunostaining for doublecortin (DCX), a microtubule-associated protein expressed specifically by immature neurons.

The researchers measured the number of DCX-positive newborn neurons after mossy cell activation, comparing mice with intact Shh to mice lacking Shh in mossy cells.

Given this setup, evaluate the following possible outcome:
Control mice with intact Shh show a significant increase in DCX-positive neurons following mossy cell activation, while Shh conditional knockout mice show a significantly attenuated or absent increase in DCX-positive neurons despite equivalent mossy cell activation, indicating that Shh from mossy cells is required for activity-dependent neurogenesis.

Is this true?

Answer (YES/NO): YES